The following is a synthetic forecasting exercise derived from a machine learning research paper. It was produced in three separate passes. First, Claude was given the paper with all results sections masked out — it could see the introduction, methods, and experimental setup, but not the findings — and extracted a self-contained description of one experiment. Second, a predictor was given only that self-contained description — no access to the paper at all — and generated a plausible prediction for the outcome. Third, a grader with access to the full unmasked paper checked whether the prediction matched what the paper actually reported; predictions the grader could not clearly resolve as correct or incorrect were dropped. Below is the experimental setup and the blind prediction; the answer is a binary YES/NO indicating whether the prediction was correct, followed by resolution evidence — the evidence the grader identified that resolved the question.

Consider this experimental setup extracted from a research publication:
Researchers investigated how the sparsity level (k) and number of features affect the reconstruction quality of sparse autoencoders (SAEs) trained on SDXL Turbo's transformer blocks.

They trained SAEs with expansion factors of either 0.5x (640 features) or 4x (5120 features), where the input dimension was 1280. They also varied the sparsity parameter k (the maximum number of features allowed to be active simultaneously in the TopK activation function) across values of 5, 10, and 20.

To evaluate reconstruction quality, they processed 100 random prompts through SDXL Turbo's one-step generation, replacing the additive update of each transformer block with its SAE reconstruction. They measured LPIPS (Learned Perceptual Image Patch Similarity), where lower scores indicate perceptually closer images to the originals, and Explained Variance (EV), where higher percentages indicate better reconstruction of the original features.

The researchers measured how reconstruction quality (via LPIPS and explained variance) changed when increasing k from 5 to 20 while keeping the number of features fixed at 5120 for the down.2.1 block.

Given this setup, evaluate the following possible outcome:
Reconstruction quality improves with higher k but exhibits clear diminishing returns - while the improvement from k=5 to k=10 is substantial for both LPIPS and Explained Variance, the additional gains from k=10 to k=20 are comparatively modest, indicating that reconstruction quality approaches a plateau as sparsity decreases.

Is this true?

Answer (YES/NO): NO